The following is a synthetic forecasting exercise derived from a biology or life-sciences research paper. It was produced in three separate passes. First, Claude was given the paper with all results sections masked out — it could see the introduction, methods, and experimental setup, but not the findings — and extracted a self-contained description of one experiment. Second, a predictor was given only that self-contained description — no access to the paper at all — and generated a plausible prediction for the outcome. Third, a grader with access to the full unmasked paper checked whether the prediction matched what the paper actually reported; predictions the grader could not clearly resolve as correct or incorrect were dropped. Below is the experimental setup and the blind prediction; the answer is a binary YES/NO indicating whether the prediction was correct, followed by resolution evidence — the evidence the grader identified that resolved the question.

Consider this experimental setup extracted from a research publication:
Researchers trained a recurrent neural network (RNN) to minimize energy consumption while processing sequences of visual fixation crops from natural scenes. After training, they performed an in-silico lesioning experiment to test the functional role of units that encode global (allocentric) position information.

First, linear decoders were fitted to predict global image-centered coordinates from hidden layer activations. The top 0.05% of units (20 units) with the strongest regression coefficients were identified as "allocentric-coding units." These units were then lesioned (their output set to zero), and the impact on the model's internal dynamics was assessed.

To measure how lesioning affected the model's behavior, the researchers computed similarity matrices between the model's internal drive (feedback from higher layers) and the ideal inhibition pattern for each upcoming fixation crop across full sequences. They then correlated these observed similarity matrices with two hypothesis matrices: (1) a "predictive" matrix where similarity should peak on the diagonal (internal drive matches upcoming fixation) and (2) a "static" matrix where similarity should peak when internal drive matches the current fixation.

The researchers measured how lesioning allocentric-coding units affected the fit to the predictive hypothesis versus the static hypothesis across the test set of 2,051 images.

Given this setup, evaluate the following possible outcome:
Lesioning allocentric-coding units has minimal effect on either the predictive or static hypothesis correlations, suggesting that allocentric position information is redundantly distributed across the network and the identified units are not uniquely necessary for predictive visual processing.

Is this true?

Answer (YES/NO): NO